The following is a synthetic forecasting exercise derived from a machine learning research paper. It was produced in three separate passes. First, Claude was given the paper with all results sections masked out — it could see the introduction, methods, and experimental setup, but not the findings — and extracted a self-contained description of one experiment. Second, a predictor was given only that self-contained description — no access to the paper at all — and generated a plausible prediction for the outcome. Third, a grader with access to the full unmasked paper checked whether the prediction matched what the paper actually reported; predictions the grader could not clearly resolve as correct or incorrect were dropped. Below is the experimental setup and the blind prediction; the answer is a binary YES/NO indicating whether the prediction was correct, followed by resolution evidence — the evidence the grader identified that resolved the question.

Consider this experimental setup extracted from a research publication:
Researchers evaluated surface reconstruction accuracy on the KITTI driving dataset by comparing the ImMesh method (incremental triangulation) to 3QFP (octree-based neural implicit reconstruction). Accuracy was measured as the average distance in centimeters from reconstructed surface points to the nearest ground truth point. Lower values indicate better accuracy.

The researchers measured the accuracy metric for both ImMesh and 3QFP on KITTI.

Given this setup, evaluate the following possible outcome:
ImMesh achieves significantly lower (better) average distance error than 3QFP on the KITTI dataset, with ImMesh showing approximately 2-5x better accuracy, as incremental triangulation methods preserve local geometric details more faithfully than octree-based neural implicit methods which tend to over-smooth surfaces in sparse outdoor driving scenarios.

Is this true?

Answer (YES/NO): NO